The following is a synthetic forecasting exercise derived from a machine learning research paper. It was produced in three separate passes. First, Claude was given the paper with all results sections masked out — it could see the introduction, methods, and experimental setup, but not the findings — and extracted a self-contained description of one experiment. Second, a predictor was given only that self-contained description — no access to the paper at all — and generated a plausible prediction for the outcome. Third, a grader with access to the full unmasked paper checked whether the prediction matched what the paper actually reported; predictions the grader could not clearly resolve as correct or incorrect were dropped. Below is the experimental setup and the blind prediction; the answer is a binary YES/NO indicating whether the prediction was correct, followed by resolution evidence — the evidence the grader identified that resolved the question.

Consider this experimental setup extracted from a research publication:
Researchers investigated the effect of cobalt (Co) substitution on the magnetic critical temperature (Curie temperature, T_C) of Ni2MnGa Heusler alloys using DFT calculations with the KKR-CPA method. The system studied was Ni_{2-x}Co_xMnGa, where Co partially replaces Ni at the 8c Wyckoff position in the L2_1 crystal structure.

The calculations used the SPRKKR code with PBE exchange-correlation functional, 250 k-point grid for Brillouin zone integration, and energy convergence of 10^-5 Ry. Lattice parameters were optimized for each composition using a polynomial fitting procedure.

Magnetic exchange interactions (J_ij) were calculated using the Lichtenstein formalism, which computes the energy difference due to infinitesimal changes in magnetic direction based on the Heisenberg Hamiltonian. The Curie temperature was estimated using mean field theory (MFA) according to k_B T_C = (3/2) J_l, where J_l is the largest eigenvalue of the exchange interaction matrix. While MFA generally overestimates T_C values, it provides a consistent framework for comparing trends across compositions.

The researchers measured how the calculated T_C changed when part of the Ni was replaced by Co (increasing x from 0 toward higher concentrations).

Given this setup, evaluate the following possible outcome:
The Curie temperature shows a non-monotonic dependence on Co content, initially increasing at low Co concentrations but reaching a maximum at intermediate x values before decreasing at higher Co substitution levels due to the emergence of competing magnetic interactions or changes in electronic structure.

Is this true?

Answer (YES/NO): NO